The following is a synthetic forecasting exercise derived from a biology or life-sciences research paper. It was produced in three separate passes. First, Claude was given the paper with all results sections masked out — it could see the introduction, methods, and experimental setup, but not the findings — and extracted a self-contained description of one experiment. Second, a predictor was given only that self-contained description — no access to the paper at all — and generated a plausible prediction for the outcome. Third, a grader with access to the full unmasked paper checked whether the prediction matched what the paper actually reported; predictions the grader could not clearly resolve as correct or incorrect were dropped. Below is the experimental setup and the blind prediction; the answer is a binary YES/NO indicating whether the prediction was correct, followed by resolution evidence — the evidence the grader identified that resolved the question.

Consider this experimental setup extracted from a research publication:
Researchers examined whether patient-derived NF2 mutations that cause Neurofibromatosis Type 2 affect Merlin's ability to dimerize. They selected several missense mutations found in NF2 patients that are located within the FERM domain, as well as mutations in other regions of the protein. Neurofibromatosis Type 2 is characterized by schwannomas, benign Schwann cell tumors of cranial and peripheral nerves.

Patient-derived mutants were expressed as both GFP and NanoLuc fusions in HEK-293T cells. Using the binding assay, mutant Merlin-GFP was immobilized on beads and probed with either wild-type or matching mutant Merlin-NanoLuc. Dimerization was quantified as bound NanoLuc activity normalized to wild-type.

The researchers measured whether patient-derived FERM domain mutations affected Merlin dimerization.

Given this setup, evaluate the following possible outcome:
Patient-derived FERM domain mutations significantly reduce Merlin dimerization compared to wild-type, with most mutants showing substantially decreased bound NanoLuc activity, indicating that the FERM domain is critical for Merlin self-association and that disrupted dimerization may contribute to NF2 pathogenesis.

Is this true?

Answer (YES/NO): NO